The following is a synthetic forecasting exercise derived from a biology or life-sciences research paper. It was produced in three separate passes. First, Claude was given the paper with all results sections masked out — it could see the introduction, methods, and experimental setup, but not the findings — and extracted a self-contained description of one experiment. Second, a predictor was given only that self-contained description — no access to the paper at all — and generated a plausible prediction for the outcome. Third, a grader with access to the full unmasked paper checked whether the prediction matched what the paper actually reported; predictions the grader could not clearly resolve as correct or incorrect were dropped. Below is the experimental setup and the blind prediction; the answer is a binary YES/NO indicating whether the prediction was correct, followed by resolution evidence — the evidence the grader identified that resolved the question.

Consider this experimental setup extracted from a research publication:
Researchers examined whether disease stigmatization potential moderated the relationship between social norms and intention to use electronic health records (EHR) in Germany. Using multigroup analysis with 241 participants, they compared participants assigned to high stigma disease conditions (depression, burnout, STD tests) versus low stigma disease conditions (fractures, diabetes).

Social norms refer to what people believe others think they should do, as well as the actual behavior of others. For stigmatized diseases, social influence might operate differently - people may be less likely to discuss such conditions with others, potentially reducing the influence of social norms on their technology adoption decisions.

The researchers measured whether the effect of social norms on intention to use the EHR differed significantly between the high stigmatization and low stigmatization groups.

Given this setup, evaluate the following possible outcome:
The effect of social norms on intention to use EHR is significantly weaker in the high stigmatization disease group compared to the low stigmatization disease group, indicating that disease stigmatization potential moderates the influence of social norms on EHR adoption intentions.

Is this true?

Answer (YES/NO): NO